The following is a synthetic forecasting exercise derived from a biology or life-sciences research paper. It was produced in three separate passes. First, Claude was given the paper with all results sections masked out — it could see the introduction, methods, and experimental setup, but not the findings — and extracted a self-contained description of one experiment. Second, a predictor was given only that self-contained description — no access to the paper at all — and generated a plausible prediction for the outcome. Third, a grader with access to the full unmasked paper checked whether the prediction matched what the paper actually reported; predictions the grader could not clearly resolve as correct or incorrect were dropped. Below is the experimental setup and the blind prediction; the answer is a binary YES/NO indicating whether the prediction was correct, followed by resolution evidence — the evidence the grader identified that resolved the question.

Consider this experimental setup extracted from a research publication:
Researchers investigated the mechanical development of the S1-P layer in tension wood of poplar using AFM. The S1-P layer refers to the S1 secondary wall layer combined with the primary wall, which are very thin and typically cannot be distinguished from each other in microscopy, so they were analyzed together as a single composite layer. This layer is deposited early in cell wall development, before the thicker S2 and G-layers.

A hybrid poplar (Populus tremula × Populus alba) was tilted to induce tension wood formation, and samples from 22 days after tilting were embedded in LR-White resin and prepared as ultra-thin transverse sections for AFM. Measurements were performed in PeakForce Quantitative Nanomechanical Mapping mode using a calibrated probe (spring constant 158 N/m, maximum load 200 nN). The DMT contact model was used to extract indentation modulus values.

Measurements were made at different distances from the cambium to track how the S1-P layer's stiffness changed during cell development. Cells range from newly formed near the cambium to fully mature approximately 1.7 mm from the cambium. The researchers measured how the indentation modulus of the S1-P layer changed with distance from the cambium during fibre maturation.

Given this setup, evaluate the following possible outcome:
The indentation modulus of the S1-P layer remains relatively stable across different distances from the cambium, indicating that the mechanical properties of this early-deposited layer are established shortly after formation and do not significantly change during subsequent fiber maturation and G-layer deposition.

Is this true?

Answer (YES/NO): NO